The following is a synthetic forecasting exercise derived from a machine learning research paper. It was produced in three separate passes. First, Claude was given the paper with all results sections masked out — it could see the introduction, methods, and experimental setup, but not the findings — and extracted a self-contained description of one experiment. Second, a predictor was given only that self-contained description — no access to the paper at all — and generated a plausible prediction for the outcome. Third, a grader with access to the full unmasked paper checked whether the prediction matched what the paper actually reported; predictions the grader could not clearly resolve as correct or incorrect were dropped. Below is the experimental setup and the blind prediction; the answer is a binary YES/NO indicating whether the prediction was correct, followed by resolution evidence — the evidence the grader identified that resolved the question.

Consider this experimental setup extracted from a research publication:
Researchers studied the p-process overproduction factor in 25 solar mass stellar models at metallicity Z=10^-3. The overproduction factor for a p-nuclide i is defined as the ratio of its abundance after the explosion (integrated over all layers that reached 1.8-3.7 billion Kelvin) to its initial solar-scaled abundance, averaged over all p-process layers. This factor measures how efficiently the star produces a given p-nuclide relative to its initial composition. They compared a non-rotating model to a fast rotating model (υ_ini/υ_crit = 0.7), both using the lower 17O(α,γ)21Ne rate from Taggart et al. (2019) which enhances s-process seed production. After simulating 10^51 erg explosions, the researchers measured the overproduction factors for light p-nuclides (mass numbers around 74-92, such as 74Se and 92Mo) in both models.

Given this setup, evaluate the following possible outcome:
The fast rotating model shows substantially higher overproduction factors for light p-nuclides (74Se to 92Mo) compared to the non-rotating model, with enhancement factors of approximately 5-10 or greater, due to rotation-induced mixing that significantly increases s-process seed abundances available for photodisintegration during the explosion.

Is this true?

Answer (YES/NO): YES